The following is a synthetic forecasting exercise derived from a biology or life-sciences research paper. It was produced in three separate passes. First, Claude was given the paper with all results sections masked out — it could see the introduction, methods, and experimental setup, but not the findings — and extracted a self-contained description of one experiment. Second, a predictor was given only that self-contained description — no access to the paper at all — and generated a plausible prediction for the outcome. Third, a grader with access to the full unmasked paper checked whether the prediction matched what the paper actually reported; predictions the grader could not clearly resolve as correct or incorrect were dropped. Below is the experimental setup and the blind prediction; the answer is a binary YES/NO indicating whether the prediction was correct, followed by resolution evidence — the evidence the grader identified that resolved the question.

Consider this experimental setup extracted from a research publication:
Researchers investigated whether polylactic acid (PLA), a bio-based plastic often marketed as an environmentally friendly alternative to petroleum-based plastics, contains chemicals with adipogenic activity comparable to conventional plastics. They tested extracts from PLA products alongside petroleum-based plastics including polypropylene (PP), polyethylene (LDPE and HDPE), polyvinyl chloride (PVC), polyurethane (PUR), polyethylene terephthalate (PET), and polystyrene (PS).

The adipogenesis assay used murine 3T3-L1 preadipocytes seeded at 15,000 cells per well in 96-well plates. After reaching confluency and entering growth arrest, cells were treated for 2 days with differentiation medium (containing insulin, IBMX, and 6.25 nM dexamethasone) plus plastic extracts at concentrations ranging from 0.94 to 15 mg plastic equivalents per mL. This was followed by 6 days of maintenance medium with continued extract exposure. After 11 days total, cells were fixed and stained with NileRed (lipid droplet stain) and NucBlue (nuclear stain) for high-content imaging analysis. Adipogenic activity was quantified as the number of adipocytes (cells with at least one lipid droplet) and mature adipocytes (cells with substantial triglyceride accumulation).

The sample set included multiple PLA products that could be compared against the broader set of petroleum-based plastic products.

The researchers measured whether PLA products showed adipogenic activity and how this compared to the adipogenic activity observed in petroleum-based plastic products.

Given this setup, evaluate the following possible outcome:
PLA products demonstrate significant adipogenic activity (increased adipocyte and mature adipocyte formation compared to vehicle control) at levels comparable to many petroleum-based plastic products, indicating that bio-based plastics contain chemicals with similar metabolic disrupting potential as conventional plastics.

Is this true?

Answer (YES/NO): NO